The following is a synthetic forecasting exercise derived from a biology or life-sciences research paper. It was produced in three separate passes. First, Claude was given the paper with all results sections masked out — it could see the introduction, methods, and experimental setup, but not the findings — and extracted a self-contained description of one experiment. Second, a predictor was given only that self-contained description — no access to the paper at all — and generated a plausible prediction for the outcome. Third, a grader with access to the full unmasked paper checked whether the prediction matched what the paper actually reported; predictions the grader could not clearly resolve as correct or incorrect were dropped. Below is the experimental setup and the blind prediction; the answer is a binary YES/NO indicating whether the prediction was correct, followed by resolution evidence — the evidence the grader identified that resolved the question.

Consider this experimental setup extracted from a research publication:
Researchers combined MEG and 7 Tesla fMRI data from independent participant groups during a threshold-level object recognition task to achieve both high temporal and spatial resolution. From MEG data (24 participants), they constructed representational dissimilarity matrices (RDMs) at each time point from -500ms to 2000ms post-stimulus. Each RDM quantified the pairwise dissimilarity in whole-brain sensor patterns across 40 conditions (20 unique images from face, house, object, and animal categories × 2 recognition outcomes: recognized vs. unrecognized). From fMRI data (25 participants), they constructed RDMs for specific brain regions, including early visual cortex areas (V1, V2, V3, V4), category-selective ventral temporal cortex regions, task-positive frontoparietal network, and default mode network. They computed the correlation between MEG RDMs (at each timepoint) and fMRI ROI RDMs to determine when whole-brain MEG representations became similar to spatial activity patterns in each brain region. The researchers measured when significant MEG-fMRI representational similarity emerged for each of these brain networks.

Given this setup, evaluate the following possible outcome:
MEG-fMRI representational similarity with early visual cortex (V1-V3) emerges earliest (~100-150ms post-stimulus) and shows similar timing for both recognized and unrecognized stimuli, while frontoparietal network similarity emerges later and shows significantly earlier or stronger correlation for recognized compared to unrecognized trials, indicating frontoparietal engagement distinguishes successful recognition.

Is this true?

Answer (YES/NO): NO